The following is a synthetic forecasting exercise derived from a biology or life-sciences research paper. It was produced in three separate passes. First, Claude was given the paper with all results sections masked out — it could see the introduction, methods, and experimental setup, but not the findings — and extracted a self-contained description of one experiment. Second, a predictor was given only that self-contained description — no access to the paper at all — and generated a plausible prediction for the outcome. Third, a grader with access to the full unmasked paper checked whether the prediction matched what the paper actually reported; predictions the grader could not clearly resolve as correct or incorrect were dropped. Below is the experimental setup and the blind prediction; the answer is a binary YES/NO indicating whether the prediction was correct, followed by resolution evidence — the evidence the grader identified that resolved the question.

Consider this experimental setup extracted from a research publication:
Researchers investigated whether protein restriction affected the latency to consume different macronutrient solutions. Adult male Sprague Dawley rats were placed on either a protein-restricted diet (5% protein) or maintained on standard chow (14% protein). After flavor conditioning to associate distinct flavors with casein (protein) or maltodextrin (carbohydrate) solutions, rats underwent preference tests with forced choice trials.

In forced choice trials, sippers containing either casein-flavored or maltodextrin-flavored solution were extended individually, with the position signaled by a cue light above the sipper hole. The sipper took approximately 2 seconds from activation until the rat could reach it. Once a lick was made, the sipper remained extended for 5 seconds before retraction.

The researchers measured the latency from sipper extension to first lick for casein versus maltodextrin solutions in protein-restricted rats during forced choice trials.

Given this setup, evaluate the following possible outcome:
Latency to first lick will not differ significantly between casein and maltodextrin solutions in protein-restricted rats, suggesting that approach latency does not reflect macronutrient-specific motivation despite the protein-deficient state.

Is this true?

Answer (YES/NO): NO